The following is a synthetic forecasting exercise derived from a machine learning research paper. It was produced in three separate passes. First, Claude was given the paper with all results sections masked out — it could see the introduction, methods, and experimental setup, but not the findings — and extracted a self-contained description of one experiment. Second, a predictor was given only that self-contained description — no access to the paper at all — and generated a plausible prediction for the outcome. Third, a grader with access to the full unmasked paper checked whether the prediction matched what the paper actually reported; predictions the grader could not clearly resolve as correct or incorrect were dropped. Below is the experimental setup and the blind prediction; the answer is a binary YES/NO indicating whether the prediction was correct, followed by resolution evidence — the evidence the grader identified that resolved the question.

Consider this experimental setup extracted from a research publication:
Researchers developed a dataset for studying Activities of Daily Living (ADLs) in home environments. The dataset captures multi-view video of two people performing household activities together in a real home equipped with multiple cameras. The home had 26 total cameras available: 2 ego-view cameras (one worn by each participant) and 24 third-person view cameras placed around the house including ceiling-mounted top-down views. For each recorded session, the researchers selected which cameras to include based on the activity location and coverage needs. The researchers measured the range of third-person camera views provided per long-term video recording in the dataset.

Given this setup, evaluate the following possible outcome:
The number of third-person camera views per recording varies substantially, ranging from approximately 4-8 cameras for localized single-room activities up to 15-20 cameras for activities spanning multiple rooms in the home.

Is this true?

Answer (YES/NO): NO